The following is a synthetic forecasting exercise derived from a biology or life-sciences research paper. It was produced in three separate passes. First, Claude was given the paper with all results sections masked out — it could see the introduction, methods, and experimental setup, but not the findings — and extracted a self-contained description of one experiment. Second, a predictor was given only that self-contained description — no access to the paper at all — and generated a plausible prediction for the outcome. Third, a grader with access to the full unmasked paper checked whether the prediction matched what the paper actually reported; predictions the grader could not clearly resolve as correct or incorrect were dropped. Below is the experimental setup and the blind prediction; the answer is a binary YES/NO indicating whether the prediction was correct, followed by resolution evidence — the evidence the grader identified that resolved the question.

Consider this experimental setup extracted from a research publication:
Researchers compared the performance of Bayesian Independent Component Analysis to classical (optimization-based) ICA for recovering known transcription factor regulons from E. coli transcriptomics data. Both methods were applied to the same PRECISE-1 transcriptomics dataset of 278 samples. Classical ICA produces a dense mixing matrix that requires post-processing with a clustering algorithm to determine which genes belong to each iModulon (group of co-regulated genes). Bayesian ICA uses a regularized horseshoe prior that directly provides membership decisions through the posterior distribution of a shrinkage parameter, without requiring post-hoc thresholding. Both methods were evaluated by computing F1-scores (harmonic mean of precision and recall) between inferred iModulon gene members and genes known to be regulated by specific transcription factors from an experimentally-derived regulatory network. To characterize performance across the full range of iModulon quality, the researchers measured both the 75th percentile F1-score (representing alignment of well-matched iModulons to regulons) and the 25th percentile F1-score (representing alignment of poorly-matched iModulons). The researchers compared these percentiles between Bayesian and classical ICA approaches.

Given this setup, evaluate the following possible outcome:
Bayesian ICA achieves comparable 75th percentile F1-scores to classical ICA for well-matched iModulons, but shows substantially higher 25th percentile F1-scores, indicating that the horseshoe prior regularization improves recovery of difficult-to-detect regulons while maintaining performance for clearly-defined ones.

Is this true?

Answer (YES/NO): NO